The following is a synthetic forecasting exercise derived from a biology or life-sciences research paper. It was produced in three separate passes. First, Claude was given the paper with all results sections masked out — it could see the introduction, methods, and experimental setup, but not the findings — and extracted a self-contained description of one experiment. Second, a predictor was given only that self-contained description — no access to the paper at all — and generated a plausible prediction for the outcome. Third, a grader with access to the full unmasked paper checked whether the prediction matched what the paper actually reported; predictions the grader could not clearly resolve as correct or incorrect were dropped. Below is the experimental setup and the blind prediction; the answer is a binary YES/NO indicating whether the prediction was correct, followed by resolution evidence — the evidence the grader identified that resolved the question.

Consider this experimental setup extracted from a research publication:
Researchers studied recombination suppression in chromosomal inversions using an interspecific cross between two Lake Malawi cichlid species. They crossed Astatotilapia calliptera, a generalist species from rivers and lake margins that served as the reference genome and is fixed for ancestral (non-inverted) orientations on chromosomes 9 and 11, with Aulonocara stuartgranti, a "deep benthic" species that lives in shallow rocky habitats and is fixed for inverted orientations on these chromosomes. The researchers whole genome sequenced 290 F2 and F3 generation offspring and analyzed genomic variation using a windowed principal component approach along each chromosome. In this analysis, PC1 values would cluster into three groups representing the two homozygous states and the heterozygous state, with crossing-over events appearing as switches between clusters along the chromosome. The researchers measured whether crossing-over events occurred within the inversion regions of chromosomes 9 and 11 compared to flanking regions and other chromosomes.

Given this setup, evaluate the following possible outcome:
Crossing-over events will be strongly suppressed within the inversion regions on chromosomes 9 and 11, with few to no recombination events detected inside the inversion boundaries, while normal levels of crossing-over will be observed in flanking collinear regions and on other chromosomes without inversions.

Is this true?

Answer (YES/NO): YES